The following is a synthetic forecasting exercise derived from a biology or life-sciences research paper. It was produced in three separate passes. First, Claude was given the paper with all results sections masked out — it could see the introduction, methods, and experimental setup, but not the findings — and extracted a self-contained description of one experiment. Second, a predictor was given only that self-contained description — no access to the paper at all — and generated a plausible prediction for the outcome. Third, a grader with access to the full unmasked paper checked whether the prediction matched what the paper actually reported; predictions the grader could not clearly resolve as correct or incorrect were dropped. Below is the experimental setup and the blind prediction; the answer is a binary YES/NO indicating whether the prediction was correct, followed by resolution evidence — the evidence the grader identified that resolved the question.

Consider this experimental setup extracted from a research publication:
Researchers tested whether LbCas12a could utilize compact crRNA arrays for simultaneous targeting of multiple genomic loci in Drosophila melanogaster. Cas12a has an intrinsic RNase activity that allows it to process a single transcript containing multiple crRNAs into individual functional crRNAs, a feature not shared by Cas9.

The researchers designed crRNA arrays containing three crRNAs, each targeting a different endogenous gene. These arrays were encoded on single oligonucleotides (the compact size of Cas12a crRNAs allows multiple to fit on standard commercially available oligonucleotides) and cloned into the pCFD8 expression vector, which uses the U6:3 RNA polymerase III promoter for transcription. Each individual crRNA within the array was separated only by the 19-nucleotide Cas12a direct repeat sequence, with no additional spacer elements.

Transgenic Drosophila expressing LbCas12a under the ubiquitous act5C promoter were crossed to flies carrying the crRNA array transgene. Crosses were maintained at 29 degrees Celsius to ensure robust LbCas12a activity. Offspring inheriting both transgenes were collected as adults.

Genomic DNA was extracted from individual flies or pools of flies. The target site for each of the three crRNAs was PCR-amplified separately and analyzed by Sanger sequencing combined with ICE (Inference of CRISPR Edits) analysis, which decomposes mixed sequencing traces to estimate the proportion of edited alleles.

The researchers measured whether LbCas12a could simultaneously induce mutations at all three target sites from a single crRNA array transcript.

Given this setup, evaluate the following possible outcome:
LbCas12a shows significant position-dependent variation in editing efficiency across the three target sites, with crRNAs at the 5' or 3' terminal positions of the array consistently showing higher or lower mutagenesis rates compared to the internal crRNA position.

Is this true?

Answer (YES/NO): NO